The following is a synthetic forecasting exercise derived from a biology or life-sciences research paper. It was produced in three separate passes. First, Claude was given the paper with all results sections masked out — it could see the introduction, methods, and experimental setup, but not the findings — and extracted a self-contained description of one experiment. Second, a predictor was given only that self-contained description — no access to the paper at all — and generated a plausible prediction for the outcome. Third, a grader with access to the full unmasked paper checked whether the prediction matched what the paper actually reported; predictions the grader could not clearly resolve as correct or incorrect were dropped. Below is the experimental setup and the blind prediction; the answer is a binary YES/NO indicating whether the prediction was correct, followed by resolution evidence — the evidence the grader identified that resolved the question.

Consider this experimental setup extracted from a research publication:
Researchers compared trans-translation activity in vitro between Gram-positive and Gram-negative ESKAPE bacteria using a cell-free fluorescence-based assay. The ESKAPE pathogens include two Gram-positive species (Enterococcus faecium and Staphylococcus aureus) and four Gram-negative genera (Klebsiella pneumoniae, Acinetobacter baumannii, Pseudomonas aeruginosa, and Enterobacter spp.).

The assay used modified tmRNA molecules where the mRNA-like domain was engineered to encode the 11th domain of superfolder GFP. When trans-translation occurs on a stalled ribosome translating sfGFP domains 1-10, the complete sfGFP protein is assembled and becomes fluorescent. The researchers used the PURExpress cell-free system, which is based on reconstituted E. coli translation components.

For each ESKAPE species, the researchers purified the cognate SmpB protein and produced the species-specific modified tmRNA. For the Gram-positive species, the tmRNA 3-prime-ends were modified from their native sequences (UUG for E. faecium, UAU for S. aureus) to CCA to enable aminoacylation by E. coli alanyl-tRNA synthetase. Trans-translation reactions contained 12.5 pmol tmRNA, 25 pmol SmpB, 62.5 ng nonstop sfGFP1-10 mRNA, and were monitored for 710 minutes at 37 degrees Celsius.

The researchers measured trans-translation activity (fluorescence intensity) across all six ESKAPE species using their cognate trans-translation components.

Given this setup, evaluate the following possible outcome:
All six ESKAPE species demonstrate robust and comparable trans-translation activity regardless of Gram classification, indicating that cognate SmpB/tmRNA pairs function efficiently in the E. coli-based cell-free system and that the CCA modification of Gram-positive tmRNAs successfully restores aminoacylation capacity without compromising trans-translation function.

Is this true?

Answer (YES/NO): NO